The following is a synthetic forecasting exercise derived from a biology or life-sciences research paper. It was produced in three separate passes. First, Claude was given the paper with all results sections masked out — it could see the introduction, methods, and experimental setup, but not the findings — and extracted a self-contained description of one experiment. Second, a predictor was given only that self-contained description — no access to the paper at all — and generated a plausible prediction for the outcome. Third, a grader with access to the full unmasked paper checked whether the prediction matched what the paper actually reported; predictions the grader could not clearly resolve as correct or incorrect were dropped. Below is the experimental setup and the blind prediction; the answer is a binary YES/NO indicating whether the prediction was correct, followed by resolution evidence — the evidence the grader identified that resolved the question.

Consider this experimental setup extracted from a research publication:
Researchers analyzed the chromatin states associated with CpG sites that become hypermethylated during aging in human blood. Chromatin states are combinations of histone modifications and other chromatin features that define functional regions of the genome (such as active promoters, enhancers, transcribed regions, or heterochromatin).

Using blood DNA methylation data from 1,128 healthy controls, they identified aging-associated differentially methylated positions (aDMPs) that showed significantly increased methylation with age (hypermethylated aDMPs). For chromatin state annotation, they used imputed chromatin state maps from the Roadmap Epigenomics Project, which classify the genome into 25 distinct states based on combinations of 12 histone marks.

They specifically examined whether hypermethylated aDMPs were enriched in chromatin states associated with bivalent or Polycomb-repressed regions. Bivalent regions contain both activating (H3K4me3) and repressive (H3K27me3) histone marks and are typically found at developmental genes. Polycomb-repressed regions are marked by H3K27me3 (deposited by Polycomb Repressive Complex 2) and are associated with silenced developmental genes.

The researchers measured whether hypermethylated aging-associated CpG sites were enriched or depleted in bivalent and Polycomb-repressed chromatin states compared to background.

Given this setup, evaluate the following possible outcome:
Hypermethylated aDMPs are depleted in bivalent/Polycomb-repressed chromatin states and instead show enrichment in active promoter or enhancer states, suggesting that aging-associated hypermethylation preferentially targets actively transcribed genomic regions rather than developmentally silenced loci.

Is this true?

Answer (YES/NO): NO